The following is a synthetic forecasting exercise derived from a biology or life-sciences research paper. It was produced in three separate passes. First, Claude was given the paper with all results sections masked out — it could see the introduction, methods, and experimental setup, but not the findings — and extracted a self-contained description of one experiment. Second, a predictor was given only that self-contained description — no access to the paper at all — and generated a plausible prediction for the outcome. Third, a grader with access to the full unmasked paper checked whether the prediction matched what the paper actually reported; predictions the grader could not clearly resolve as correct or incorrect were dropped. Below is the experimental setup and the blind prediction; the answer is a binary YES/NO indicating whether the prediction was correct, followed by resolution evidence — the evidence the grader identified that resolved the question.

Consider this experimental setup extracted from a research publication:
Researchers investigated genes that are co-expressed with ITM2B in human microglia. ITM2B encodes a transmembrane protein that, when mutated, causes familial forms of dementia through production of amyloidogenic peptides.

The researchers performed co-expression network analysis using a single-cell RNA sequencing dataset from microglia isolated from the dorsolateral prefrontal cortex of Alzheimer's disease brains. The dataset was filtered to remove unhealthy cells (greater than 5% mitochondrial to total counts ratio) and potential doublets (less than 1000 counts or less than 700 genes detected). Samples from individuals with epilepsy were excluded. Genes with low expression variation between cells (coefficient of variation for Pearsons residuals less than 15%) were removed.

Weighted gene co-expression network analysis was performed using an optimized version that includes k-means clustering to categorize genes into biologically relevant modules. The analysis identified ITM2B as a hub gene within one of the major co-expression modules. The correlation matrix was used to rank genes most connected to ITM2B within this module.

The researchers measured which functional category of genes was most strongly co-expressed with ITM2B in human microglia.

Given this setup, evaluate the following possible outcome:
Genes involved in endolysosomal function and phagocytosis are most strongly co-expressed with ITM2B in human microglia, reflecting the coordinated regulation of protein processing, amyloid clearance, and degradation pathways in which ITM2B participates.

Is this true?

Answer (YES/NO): NO